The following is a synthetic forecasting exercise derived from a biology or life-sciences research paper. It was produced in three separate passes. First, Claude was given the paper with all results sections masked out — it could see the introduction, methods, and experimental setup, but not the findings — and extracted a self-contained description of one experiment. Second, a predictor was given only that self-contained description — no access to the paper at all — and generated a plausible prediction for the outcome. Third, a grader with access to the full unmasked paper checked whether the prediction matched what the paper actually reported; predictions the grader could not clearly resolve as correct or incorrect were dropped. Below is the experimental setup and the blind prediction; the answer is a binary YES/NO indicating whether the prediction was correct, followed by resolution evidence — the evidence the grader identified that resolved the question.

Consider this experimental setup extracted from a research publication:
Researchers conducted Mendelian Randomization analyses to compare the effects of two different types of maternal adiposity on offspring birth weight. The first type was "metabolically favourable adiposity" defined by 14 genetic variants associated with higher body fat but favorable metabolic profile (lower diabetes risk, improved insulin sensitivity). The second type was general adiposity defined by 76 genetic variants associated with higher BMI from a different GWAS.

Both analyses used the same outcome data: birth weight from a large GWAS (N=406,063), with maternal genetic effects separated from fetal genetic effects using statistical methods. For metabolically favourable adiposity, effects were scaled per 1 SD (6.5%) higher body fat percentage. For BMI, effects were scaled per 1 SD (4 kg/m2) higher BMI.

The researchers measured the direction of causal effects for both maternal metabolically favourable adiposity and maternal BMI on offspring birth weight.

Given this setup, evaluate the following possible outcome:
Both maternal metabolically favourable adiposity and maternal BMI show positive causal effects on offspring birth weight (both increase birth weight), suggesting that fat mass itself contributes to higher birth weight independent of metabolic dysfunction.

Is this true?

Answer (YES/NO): NO